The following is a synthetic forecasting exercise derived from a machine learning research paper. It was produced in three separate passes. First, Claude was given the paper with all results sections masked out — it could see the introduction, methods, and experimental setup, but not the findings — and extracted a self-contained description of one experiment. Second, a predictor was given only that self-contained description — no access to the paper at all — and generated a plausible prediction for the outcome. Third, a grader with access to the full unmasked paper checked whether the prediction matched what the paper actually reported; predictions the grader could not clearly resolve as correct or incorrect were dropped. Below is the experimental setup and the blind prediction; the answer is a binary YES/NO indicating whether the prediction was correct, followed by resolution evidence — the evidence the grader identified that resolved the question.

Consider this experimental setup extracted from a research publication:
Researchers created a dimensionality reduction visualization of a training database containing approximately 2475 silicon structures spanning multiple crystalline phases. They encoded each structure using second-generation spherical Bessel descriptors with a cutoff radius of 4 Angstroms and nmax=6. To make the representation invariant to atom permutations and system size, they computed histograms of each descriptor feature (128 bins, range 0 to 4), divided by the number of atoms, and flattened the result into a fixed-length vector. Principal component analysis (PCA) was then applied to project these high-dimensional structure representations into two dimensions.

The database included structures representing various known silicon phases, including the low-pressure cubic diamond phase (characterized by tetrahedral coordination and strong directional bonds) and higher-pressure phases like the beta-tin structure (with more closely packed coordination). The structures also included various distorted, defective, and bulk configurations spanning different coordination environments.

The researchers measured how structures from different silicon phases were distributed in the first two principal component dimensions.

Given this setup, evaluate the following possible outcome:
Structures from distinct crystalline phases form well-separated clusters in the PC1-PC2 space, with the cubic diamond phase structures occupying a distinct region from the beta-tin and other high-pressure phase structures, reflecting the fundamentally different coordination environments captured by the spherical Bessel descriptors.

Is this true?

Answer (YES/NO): YES